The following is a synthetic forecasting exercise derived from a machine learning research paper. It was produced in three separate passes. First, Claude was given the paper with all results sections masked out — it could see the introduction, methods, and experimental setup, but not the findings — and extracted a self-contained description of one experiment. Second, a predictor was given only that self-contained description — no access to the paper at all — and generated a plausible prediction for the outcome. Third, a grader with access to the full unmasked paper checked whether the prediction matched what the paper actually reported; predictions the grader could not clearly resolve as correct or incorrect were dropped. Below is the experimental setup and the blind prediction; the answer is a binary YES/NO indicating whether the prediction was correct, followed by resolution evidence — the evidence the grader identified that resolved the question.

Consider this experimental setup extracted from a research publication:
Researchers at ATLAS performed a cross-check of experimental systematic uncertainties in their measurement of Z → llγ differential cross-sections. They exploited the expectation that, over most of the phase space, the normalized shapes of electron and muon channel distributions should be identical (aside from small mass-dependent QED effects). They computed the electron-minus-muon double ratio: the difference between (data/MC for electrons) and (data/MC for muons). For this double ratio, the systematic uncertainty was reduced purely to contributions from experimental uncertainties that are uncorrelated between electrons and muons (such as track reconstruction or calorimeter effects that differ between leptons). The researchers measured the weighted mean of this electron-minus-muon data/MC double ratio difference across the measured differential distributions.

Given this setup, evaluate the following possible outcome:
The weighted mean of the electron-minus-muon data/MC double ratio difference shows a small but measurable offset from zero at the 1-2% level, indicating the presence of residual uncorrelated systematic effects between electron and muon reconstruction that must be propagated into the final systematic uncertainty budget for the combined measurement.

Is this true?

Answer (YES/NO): NO